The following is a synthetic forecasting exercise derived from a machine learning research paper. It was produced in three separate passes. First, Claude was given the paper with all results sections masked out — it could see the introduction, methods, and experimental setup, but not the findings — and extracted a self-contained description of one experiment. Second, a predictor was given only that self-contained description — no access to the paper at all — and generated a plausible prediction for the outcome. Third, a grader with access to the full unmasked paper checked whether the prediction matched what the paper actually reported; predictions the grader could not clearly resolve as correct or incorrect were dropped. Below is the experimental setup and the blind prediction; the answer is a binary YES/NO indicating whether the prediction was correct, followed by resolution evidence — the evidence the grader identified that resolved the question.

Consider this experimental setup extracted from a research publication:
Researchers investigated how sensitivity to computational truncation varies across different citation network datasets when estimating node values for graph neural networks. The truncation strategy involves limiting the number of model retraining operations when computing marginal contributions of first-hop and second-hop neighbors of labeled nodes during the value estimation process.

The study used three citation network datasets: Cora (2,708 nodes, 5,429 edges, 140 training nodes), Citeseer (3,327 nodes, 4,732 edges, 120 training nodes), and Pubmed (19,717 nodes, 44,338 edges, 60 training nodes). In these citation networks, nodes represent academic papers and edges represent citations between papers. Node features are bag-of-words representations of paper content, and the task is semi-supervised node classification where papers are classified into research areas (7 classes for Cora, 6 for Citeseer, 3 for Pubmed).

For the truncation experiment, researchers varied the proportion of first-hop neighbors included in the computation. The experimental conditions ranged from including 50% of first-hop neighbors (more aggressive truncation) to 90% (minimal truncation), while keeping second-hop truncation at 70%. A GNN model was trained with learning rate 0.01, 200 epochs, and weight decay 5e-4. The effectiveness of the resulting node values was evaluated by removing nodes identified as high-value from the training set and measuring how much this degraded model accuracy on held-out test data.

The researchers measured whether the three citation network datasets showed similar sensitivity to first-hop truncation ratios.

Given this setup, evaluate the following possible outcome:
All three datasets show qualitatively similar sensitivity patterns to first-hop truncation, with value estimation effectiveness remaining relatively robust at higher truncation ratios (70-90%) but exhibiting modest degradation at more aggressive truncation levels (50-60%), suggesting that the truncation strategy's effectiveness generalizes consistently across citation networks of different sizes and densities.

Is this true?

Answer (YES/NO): NO